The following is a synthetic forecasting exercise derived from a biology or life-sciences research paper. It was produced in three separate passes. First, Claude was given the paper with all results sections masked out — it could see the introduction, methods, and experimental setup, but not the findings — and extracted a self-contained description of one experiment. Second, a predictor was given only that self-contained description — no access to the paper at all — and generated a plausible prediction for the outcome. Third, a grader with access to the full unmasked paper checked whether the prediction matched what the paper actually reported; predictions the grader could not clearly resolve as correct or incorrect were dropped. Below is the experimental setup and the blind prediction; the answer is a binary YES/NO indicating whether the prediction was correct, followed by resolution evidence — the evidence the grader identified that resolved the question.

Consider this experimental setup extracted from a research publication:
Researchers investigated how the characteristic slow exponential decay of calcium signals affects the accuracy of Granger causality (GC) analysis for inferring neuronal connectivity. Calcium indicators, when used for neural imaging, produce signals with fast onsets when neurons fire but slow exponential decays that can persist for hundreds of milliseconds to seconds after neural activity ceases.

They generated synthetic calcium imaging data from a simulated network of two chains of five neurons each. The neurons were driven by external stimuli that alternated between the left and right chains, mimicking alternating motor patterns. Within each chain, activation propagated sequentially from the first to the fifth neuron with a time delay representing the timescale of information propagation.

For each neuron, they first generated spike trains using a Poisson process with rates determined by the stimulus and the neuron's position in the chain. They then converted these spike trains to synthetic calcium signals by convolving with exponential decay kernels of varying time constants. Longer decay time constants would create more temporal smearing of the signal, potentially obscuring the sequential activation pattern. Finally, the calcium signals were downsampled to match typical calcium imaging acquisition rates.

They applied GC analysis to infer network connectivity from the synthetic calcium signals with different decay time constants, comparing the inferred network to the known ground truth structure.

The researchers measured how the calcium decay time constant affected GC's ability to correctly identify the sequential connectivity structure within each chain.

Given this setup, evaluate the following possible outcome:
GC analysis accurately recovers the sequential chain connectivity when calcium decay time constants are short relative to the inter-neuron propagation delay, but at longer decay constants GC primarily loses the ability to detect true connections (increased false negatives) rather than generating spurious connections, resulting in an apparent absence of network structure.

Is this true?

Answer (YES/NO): NO